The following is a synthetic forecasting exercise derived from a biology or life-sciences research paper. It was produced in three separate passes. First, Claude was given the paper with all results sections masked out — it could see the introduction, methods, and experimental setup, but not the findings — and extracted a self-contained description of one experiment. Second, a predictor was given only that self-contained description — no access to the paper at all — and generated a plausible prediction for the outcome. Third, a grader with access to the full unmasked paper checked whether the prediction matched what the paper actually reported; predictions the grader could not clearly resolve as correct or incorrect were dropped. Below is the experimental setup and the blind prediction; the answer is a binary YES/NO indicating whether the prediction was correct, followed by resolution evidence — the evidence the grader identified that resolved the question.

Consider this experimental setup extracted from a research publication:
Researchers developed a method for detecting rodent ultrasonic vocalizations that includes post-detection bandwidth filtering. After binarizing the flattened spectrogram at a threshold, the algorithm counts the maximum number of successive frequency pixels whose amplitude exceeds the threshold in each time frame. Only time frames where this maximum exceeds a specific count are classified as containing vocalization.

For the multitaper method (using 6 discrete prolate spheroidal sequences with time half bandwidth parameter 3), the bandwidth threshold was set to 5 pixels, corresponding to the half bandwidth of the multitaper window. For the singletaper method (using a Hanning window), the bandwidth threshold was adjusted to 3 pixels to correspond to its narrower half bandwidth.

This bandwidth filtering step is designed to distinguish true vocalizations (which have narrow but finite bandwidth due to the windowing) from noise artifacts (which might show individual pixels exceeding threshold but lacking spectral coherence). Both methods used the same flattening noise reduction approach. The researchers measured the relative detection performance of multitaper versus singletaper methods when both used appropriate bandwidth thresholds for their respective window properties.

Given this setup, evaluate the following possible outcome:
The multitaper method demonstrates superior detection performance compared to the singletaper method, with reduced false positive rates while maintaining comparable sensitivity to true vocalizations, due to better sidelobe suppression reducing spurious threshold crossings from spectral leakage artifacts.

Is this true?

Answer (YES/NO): NO